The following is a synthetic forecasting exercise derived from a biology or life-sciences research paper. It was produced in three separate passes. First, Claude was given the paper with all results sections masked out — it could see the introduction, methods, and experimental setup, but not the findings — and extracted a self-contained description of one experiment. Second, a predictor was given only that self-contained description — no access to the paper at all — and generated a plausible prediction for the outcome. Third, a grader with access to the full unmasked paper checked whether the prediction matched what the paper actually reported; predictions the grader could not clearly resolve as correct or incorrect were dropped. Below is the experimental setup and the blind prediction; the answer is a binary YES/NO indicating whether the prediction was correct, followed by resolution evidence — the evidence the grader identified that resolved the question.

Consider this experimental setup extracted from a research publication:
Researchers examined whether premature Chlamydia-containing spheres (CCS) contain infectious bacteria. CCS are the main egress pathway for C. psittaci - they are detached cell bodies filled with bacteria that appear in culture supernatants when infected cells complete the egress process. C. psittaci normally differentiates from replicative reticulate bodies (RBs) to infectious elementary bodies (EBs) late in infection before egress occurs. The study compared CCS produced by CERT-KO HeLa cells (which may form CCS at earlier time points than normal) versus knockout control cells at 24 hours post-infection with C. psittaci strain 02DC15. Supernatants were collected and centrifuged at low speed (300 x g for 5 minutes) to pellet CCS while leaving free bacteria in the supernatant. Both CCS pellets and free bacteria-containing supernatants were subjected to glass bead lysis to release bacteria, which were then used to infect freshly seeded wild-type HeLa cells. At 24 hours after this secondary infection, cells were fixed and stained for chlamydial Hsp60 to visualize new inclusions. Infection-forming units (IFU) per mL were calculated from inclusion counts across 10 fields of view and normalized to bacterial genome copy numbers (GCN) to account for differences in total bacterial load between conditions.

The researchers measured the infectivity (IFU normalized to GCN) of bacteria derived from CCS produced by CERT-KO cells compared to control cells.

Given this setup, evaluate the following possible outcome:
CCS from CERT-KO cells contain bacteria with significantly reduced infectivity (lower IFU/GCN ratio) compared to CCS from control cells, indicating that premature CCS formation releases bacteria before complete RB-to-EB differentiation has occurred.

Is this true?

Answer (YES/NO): NO